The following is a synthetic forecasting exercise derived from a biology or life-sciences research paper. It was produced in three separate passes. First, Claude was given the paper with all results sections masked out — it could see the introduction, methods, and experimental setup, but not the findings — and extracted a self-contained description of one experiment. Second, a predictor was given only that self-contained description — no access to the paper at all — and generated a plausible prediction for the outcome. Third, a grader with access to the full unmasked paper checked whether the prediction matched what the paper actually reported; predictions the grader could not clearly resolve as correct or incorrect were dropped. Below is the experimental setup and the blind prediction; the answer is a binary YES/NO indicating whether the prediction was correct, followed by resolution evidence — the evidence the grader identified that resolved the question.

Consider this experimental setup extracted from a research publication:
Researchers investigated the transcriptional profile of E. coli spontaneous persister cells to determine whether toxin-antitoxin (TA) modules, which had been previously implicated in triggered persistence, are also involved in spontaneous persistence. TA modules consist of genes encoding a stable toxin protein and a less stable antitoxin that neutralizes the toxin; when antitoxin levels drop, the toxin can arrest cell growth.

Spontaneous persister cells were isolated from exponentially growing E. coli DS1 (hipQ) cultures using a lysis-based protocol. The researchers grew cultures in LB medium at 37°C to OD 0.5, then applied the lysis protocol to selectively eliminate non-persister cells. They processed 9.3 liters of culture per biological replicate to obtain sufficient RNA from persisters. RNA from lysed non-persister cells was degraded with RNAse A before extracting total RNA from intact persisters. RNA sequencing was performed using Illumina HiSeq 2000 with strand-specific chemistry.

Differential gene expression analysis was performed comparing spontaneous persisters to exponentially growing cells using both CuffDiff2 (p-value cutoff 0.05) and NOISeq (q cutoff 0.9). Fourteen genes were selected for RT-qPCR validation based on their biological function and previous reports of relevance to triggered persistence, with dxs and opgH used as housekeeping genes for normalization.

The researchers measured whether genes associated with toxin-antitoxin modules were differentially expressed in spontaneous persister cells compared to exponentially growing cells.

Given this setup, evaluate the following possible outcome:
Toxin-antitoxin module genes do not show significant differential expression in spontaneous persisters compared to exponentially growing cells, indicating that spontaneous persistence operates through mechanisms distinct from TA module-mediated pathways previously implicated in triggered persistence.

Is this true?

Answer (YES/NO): NO